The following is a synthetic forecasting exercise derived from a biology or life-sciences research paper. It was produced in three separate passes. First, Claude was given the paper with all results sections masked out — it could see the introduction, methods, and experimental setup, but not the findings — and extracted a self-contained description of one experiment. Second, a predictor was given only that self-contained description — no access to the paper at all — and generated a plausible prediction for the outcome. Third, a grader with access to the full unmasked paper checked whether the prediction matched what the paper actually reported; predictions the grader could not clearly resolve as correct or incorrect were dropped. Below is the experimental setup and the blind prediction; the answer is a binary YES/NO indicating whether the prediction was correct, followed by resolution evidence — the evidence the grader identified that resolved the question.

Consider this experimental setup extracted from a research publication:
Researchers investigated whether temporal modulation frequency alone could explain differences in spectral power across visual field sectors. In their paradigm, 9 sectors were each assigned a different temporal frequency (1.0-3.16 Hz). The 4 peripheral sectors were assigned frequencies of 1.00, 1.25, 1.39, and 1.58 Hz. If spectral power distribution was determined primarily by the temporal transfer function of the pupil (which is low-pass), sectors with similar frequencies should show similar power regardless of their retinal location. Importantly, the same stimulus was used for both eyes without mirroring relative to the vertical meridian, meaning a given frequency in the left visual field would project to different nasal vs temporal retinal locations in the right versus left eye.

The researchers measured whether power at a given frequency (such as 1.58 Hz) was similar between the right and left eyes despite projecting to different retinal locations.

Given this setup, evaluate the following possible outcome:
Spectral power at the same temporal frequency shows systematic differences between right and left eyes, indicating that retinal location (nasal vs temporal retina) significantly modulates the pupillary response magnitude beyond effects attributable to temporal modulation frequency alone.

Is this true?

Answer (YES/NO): NO